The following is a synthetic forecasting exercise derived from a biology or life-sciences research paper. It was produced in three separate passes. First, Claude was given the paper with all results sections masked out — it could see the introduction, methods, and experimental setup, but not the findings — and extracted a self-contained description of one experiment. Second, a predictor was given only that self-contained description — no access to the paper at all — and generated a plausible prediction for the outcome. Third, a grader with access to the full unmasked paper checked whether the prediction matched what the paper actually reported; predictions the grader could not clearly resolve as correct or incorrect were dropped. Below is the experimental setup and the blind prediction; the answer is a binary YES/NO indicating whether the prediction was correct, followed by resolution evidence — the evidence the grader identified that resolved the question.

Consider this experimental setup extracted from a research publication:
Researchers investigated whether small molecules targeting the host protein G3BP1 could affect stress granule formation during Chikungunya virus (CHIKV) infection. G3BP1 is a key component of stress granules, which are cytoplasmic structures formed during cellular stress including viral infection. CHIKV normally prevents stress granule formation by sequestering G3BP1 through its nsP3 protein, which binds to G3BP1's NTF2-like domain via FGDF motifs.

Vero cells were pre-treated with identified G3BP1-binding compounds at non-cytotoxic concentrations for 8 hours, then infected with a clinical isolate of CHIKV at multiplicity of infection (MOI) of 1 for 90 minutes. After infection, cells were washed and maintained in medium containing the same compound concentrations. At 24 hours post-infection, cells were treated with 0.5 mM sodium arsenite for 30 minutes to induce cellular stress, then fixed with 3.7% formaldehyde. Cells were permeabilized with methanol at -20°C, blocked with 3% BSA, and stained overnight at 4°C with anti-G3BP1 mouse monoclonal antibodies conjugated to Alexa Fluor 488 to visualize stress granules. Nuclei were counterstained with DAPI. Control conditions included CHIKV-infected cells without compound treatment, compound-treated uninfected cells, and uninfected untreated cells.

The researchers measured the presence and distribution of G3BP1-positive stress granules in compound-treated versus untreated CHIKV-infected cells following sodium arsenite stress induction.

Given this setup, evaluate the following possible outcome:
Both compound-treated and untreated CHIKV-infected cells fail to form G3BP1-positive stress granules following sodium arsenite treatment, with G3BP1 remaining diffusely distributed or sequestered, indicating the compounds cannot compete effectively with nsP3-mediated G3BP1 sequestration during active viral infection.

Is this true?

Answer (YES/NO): NO